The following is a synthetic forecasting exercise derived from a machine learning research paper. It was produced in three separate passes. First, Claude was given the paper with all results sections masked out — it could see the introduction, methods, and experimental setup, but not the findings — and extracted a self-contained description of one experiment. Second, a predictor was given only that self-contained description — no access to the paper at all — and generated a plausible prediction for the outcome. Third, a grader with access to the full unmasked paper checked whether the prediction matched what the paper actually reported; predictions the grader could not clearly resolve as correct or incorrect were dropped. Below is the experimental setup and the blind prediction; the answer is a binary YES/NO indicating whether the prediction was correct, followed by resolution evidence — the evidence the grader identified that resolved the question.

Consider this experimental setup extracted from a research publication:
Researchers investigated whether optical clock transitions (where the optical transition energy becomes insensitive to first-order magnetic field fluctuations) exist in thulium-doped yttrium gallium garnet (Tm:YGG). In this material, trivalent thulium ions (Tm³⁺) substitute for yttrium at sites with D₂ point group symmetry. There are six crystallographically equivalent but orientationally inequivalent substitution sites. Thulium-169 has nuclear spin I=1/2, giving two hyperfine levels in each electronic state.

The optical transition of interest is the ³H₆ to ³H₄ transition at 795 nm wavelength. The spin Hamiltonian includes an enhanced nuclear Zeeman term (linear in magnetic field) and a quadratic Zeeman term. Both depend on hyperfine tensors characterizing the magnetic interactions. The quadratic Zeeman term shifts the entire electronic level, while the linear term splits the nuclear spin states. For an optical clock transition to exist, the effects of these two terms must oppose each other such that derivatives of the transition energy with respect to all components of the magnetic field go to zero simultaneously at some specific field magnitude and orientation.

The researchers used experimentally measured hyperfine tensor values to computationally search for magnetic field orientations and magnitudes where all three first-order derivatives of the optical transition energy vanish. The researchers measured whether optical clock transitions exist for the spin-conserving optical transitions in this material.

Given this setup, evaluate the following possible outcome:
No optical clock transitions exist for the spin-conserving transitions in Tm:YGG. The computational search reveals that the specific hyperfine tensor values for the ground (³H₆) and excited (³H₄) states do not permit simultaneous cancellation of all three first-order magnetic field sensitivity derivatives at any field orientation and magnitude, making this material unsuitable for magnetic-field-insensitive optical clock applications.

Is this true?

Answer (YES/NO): NO